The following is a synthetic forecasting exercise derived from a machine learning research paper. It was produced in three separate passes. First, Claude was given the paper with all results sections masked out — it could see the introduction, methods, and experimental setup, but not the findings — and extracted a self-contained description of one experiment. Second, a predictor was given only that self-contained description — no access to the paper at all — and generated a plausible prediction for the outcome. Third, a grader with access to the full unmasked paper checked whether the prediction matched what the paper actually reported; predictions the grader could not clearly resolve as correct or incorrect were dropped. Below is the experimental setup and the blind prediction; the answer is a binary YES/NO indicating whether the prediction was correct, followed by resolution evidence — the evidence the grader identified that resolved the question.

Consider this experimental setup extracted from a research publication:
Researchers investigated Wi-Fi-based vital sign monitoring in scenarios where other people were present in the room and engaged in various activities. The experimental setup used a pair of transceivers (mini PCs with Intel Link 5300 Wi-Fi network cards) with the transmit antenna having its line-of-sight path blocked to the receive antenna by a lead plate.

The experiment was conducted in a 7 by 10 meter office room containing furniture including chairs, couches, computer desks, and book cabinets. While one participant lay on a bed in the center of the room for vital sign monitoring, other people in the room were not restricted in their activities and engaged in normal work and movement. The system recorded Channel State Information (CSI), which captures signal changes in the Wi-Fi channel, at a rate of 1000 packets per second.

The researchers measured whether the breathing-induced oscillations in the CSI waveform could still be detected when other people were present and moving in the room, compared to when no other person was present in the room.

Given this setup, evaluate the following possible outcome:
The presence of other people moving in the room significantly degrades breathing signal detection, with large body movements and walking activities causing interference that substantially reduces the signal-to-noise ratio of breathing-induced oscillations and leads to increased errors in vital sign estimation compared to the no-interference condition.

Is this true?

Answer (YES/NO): NO